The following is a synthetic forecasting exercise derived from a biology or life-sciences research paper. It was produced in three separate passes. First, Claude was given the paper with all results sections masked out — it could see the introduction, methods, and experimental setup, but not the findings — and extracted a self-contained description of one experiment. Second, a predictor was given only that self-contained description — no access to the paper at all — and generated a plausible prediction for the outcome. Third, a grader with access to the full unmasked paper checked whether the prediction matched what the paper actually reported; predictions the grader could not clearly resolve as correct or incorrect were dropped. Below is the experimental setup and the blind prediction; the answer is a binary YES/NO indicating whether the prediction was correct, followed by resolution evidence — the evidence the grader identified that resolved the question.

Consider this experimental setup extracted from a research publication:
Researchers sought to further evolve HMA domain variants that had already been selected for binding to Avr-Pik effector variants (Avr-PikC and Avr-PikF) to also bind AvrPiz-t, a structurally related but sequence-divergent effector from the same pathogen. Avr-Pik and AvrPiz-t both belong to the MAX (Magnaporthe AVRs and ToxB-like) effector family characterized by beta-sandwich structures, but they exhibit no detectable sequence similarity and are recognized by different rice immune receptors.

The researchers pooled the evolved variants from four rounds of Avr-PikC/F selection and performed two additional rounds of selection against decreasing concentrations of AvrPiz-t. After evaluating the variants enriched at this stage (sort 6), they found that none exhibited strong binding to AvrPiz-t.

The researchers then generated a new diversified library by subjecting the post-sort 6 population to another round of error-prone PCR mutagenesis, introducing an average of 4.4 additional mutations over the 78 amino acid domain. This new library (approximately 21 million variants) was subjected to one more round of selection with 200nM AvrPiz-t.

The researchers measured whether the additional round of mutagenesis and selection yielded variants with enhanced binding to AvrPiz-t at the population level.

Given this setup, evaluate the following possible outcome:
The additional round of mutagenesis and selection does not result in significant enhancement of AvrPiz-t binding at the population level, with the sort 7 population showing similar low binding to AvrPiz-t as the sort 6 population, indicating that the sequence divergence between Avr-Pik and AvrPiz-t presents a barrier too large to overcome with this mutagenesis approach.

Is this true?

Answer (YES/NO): NO